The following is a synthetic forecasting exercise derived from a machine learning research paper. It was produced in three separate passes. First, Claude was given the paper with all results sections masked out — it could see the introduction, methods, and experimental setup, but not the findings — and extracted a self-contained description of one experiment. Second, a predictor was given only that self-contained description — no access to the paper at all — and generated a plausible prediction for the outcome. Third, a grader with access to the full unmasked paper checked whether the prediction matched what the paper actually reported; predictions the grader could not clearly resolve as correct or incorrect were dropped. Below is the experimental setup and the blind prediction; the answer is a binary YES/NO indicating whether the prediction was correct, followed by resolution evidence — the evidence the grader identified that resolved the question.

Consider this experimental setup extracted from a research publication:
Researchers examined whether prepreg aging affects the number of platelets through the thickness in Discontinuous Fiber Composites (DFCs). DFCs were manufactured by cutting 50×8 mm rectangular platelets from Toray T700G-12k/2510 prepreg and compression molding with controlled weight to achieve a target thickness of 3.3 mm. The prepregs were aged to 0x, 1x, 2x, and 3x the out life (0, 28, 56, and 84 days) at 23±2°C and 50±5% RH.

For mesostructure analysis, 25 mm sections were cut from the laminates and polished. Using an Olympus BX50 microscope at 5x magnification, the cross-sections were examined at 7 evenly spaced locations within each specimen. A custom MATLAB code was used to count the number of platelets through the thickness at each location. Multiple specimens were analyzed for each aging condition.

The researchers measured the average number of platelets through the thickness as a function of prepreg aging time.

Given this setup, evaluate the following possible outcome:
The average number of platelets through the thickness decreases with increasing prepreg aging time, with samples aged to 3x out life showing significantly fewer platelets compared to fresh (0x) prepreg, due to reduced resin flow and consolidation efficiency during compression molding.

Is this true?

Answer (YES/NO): NO